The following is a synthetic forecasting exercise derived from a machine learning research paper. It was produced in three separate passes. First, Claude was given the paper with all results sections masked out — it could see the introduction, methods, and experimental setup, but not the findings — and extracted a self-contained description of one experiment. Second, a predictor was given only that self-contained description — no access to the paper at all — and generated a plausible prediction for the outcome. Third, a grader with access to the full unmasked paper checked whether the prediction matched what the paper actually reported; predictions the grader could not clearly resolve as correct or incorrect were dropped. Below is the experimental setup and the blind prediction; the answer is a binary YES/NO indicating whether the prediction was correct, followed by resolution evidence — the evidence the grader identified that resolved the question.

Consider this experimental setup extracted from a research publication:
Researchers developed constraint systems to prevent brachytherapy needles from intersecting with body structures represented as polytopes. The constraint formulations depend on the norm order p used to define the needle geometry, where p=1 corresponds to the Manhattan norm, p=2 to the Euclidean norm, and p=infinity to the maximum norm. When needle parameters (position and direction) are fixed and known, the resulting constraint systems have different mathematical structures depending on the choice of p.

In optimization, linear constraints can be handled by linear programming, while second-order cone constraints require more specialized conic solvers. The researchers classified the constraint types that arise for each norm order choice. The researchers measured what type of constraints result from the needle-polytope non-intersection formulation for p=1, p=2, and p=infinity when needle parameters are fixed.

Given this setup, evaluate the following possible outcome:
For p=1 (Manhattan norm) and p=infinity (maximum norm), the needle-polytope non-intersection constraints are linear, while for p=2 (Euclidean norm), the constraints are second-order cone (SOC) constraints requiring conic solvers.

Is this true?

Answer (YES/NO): YES